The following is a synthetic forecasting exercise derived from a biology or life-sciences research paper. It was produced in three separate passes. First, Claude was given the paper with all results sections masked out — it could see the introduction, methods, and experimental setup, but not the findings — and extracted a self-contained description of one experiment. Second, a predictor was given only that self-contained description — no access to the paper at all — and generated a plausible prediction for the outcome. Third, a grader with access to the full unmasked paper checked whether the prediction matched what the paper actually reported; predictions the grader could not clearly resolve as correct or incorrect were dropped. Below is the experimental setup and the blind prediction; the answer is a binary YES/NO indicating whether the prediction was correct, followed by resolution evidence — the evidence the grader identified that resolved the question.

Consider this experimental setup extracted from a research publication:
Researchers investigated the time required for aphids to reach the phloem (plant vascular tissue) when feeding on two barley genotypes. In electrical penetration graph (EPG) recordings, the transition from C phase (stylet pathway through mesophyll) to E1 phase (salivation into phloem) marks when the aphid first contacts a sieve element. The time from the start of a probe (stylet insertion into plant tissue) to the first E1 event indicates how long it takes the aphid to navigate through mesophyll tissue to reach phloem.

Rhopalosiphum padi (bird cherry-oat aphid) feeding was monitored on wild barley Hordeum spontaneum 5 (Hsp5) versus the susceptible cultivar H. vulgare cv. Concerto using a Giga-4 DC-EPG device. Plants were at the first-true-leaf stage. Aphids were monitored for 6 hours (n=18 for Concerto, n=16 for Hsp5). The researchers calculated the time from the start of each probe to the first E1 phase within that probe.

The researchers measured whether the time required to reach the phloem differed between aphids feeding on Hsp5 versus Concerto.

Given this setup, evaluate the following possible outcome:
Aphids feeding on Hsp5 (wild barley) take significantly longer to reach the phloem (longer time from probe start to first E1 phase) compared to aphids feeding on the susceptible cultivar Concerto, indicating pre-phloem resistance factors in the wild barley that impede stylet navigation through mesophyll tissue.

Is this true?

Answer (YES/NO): YES